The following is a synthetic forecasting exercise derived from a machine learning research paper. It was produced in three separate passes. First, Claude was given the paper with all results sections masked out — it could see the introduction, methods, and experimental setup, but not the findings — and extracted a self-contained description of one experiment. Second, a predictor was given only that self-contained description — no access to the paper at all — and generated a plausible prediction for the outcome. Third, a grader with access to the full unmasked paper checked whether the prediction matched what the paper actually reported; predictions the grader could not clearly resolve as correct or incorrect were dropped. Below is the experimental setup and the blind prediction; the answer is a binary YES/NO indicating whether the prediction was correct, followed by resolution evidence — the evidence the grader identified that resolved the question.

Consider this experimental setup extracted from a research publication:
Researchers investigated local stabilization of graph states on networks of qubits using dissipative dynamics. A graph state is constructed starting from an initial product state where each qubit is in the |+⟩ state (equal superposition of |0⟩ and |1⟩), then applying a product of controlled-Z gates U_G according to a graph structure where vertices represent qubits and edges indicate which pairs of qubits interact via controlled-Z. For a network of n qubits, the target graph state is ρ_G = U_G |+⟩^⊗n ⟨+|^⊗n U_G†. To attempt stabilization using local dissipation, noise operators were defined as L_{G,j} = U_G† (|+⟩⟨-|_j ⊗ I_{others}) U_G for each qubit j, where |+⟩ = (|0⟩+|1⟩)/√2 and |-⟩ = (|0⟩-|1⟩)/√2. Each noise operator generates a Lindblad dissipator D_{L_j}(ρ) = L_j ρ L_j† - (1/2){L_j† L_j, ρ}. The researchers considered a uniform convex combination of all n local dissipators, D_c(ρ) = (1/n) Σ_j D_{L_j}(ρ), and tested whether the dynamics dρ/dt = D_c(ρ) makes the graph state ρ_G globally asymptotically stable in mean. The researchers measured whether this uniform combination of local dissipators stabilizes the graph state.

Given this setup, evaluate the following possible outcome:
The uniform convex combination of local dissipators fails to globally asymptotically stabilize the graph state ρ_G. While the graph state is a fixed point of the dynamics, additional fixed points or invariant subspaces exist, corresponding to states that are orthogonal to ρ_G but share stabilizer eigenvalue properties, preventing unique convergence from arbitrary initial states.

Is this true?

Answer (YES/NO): NO